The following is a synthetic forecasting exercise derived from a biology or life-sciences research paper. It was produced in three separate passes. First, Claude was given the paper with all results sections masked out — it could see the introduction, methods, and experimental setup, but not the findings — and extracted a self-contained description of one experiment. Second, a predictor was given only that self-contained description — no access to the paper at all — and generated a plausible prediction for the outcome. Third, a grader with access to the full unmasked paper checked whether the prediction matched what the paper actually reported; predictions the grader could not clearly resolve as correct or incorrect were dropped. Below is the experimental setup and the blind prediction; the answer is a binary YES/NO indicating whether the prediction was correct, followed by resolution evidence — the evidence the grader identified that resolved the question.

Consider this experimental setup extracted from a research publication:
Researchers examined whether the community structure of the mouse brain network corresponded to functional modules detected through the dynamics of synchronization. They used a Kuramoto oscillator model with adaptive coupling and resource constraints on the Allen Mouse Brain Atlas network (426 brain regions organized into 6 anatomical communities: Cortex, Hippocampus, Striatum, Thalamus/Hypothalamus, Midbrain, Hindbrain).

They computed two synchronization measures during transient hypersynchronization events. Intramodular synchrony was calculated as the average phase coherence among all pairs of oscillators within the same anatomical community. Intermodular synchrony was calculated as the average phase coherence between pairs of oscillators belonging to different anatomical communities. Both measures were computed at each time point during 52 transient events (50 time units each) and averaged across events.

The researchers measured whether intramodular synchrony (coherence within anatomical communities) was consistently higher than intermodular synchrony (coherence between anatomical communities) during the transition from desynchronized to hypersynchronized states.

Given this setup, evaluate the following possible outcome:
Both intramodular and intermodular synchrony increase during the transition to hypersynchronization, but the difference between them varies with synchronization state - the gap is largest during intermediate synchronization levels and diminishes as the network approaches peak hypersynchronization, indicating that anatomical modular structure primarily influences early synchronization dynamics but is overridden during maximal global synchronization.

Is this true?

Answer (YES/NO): NO